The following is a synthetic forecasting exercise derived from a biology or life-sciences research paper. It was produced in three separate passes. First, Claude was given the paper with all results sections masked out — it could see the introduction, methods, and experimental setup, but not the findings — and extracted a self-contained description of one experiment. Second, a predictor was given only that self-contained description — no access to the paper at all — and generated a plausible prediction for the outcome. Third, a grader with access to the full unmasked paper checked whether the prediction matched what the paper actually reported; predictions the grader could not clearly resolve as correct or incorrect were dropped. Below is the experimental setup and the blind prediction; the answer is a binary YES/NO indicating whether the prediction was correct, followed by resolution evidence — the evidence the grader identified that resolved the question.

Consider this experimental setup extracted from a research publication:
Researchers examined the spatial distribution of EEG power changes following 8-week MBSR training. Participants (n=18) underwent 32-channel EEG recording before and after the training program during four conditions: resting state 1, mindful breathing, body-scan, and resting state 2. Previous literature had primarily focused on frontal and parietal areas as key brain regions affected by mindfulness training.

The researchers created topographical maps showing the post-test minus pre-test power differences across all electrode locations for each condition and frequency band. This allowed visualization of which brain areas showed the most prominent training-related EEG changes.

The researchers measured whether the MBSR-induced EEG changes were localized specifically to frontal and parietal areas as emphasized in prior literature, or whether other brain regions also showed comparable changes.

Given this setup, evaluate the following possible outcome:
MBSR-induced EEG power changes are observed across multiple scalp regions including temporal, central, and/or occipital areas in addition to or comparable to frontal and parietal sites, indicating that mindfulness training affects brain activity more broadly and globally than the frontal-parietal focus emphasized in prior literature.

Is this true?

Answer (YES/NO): YES